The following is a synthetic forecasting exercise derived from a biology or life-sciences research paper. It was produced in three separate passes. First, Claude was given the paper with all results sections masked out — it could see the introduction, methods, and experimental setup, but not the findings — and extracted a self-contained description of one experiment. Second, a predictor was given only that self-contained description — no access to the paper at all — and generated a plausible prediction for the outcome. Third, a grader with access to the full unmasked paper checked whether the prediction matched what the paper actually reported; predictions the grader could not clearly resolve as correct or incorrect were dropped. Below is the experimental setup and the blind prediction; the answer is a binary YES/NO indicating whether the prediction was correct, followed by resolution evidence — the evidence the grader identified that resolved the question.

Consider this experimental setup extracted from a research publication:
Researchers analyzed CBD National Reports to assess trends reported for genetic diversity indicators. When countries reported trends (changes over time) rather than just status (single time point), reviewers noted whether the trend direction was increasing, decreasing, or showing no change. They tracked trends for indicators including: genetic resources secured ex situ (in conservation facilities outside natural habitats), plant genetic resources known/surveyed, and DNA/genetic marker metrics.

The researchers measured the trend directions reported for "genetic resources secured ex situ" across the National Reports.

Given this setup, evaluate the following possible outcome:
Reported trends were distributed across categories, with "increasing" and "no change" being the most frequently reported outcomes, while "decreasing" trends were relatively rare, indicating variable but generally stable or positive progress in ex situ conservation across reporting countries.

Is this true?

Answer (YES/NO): NO